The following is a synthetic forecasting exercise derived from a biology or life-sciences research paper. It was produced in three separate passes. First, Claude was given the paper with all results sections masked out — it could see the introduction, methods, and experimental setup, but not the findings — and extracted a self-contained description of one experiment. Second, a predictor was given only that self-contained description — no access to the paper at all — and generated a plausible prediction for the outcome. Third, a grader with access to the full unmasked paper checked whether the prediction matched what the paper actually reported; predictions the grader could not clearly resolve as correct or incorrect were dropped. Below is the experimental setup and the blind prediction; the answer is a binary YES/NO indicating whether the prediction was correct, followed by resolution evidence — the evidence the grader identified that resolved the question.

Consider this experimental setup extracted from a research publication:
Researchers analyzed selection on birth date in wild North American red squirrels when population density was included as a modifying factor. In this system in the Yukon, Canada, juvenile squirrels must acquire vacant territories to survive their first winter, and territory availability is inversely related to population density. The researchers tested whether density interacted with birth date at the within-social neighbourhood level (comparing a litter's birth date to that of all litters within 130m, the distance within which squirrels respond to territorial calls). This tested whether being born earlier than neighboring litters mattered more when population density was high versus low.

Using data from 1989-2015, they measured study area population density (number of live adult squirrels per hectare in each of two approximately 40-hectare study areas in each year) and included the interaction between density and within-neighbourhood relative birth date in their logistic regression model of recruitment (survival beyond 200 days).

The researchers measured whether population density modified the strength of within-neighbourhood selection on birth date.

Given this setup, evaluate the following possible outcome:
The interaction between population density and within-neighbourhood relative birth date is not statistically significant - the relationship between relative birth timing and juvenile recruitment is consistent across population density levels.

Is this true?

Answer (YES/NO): NO